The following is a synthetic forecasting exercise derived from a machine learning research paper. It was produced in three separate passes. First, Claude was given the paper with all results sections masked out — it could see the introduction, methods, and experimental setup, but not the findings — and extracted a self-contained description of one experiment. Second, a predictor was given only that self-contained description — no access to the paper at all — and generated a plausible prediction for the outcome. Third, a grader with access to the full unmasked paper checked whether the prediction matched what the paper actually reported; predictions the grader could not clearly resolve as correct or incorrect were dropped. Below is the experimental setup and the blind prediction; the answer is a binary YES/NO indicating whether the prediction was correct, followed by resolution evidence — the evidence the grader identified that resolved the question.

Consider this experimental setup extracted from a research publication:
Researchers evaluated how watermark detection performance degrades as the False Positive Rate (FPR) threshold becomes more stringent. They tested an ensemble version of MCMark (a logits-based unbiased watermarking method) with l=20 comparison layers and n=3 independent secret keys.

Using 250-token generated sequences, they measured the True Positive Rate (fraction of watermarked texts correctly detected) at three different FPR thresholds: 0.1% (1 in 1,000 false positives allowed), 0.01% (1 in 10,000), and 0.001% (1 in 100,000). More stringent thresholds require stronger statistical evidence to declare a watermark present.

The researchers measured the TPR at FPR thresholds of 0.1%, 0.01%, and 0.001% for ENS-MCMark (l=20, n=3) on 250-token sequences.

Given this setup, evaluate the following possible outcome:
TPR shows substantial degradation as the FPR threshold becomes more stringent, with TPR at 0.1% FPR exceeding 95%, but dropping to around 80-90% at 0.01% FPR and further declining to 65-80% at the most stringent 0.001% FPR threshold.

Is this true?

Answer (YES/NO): NO